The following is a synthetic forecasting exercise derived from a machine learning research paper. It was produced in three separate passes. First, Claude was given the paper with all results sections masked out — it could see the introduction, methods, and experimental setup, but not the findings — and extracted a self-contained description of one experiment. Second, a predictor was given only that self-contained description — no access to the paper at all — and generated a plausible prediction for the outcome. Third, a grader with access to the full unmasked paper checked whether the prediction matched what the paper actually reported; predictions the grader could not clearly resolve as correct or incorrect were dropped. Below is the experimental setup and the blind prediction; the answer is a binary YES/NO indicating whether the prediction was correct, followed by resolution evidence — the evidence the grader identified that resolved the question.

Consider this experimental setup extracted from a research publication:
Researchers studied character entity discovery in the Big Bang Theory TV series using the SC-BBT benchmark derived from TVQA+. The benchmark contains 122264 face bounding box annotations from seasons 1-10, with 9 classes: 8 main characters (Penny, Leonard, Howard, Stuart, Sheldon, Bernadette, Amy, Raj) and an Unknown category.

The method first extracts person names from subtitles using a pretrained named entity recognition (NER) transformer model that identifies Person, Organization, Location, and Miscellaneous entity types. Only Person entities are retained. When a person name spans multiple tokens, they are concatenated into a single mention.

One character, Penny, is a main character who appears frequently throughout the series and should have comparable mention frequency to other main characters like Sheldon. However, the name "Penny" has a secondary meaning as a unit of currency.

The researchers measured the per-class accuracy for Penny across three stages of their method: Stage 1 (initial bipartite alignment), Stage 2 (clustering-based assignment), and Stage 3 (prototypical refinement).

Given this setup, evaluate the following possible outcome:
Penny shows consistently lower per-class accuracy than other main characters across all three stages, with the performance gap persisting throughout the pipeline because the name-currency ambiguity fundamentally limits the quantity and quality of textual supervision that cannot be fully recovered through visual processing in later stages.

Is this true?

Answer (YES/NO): YES